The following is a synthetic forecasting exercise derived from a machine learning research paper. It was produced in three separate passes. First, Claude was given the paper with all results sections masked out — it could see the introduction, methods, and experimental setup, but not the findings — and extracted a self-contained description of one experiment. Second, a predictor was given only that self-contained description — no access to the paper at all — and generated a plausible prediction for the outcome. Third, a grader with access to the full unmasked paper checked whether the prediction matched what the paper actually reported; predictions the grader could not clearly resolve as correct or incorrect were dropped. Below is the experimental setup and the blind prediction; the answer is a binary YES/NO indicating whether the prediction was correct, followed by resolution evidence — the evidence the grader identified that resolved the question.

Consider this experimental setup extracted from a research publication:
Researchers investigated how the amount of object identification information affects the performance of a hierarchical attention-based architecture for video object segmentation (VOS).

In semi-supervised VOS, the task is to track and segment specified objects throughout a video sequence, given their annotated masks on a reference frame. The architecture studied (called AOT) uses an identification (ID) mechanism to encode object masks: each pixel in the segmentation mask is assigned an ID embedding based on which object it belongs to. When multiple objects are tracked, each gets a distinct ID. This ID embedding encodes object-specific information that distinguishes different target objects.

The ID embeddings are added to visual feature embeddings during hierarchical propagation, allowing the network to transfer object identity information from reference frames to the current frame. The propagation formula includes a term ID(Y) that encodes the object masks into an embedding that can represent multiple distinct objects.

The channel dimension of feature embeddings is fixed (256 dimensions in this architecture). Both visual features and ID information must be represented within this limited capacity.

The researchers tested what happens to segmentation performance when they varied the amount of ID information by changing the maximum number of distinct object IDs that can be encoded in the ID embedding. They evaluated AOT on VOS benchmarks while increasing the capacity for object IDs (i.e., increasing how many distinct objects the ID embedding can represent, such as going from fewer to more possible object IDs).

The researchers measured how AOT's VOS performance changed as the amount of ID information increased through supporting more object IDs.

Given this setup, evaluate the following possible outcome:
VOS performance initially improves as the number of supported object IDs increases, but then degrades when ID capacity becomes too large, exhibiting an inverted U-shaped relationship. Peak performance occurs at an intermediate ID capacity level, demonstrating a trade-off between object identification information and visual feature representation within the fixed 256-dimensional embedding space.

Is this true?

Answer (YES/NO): NO